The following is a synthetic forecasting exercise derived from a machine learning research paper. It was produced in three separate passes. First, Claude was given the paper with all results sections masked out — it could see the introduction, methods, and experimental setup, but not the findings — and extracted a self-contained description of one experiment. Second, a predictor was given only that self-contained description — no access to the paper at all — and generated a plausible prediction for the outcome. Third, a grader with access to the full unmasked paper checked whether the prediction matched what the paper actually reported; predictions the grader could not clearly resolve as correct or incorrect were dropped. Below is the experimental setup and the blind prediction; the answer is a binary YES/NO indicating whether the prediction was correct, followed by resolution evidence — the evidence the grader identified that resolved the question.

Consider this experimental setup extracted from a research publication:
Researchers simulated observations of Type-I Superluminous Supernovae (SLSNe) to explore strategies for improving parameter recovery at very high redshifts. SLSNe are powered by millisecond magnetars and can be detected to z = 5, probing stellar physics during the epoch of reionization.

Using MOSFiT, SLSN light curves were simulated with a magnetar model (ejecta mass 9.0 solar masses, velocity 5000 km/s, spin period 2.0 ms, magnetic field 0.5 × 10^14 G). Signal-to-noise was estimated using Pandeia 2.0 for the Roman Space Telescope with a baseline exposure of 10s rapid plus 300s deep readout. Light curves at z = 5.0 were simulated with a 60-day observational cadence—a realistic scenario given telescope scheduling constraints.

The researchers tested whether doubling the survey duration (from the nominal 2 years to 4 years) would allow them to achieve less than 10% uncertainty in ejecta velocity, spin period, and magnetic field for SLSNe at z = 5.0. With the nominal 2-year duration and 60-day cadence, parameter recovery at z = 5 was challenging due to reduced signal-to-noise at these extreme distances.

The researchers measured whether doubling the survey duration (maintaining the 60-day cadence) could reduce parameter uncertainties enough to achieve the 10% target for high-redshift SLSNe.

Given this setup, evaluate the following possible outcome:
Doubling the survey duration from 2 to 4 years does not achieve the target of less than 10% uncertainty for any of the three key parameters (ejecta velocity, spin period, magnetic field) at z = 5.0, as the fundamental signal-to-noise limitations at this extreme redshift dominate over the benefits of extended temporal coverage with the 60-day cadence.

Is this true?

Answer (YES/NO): NO